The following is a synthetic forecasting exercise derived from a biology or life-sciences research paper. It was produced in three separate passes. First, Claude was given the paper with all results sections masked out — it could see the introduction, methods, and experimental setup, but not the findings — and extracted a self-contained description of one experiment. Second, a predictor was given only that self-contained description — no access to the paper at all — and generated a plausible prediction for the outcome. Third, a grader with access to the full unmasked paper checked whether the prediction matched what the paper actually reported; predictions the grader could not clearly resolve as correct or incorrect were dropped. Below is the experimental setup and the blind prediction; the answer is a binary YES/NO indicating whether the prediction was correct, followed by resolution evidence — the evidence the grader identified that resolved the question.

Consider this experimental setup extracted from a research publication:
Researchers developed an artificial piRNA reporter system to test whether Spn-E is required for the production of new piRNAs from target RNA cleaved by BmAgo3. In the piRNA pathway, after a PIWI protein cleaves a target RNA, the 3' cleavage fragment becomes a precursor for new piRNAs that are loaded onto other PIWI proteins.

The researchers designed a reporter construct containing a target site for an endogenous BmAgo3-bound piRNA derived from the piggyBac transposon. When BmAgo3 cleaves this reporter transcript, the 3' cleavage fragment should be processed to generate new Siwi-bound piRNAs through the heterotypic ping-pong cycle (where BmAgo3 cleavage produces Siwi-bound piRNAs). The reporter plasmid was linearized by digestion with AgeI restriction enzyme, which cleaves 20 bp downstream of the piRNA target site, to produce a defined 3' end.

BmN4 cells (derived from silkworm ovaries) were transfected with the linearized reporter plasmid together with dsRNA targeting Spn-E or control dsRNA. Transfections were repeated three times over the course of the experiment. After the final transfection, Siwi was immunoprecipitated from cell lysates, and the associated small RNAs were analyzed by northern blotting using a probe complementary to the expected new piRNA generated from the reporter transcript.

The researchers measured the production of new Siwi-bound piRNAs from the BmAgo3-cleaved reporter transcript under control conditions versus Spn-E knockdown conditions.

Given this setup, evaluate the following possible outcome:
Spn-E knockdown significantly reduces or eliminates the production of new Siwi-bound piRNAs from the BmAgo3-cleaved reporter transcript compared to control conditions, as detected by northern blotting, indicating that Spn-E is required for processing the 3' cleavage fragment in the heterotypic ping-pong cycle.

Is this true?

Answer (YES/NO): YES